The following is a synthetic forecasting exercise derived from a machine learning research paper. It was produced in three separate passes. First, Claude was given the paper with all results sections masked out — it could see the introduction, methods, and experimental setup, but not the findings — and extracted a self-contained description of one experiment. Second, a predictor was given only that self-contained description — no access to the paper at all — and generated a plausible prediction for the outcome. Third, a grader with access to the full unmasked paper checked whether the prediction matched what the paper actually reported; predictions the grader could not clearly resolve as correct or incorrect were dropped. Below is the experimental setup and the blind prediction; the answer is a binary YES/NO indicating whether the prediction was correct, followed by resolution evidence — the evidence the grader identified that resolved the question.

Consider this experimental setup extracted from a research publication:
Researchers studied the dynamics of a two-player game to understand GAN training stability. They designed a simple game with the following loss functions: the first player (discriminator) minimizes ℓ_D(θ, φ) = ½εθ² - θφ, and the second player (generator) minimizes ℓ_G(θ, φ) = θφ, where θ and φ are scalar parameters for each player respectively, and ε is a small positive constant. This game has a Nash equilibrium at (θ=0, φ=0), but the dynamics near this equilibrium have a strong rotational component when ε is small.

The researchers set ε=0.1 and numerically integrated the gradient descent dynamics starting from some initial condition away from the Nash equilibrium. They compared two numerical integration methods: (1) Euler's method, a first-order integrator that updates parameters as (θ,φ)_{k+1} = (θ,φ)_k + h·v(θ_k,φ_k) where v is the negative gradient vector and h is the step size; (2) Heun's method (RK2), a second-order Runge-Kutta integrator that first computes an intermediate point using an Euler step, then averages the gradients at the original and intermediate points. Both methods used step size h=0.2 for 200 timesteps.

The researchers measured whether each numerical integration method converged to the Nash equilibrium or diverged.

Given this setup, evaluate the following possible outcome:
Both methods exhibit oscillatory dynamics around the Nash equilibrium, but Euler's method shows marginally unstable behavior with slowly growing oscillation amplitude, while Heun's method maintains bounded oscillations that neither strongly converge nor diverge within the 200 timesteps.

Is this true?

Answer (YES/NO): NO